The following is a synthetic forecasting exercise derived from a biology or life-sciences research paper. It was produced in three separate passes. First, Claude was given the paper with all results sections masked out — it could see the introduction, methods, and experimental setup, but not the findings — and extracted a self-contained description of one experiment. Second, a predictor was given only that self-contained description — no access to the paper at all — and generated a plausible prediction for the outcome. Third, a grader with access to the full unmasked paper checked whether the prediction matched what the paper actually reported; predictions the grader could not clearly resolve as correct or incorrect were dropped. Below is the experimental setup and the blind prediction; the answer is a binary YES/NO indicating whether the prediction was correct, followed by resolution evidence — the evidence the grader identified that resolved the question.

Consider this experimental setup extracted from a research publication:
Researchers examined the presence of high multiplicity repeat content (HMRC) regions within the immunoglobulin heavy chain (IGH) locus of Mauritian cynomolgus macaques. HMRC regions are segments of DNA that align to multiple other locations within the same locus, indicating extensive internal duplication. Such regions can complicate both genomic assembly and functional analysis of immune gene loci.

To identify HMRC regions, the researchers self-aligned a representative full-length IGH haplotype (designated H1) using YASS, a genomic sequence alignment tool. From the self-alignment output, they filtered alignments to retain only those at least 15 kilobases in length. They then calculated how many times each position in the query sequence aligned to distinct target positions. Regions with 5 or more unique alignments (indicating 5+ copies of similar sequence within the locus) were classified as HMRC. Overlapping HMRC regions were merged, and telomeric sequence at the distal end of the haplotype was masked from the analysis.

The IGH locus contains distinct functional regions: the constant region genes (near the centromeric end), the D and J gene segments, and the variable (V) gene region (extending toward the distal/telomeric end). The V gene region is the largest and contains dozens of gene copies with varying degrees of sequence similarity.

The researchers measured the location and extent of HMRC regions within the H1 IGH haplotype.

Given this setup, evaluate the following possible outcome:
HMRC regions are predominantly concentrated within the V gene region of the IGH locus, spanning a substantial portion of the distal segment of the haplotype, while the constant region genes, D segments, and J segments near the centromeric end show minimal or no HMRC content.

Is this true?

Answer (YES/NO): NO